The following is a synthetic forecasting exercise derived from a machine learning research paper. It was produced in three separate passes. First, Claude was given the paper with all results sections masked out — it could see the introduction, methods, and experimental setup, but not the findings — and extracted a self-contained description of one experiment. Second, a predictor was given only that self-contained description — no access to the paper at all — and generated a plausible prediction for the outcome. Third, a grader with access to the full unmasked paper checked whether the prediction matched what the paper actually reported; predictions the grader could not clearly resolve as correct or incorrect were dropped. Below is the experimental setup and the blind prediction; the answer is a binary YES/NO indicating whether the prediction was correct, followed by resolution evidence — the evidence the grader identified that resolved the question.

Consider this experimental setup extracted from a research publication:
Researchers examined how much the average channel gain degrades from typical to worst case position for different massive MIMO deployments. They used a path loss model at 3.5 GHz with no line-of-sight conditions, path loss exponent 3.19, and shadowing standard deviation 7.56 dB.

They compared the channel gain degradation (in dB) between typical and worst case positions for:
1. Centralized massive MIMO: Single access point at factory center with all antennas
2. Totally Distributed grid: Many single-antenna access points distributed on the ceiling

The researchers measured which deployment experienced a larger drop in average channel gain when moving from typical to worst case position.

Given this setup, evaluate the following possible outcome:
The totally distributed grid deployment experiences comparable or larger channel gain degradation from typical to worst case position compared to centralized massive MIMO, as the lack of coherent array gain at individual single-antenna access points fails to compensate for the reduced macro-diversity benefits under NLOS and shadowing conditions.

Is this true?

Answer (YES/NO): NO